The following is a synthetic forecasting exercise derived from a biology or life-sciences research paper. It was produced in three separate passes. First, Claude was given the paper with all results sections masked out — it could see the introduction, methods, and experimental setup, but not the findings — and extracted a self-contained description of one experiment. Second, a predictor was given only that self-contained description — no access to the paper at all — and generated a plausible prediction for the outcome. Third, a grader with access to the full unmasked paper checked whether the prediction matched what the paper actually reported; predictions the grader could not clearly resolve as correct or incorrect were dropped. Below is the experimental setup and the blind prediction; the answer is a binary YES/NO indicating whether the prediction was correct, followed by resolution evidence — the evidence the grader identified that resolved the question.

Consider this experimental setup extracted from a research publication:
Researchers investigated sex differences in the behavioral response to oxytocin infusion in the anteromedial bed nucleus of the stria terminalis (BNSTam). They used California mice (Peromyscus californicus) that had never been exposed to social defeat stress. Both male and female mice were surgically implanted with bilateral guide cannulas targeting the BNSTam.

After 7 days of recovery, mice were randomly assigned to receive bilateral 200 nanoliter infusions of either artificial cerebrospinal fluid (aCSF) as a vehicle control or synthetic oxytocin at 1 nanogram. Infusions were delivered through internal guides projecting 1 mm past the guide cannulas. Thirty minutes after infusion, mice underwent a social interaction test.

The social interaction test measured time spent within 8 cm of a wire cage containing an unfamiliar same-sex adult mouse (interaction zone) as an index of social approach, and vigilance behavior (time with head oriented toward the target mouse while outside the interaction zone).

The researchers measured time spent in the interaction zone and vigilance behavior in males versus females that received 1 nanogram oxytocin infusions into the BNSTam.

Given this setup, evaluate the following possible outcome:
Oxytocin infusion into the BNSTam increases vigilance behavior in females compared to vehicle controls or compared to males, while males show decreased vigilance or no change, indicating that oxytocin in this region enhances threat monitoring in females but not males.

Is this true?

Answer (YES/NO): NO